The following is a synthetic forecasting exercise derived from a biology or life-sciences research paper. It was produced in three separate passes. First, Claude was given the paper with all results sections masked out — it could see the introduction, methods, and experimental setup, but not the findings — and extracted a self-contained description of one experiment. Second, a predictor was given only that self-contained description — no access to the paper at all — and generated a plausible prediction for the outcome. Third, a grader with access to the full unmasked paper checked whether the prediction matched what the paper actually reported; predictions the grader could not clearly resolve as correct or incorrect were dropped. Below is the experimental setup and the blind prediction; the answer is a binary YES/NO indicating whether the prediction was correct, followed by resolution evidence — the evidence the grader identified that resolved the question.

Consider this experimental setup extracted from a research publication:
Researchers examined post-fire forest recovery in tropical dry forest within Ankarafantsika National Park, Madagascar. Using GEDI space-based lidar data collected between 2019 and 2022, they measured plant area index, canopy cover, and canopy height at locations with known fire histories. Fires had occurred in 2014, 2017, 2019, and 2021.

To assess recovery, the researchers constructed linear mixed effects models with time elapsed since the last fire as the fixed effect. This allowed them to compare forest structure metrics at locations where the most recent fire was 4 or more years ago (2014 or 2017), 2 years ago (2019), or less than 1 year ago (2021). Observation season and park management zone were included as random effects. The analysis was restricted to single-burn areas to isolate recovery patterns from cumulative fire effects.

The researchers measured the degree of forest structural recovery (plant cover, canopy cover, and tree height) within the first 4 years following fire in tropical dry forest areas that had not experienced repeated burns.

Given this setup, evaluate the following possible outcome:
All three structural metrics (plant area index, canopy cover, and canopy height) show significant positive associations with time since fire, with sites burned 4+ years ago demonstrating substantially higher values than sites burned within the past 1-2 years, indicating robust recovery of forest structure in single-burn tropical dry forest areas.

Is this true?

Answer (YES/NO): NO